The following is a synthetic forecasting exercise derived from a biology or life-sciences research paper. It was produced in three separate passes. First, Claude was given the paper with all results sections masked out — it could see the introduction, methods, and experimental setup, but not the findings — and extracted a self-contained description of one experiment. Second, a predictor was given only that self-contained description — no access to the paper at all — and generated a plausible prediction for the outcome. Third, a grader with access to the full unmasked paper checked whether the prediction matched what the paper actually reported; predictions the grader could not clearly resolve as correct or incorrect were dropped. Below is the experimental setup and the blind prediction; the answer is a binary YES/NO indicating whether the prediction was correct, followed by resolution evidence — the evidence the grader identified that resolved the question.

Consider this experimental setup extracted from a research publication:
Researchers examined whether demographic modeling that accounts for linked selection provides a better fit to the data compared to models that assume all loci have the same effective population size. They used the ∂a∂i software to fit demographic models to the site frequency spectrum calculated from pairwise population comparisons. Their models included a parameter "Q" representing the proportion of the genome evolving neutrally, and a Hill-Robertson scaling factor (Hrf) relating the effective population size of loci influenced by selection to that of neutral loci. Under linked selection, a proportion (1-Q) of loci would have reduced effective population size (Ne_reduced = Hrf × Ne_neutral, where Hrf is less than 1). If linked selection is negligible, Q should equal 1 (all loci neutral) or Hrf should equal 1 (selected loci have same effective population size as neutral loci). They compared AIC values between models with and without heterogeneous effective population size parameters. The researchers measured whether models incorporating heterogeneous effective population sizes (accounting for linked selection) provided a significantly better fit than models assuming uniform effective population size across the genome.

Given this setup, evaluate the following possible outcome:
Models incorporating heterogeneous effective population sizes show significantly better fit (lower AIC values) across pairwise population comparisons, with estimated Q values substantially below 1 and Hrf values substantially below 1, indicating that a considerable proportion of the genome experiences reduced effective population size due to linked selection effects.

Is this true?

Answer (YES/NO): YES